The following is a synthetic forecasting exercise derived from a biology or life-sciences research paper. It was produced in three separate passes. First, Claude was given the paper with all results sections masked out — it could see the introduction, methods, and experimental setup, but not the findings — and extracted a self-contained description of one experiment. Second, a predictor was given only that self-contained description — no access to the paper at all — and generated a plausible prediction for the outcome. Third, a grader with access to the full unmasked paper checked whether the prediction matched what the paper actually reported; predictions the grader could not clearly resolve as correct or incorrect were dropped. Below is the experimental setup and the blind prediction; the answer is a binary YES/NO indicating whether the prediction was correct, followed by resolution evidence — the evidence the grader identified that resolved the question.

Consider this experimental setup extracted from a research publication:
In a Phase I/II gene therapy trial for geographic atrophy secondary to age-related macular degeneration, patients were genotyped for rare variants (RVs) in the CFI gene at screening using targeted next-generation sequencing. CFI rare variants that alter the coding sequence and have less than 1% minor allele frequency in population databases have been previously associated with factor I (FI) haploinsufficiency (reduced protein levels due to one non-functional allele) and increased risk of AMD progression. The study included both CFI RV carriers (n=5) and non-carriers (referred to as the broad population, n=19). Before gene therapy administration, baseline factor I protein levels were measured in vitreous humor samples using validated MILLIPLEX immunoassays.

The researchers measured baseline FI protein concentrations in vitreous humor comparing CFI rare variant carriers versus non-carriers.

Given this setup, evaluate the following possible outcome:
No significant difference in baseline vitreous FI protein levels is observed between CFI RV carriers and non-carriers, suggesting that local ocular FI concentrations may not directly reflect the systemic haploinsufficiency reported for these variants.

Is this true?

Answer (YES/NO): NO